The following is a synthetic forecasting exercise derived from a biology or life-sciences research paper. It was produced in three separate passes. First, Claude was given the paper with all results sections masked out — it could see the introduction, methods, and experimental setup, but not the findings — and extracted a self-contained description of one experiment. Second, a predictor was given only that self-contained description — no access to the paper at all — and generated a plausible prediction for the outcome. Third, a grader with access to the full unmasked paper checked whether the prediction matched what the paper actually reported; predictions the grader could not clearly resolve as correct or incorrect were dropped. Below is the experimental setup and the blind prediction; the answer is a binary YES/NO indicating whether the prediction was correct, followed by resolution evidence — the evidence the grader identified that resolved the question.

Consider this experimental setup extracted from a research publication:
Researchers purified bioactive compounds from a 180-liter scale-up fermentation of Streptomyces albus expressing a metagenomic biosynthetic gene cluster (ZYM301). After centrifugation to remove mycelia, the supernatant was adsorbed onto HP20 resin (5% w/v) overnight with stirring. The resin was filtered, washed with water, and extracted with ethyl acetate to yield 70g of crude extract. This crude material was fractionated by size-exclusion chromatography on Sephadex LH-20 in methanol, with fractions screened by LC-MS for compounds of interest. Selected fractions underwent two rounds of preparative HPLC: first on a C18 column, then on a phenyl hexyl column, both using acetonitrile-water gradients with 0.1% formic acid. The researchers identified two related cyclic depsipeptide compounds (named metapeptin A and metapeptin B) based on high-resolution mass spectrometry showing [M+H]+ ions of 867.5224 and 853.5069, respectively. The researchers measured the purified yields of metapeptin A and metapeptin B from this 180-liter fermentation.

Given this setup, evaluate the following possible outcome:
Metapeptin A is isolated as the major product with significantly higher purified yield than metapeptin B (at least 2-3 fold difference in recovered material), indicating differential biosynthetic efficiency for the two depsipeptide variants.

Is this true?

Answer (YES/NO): YES